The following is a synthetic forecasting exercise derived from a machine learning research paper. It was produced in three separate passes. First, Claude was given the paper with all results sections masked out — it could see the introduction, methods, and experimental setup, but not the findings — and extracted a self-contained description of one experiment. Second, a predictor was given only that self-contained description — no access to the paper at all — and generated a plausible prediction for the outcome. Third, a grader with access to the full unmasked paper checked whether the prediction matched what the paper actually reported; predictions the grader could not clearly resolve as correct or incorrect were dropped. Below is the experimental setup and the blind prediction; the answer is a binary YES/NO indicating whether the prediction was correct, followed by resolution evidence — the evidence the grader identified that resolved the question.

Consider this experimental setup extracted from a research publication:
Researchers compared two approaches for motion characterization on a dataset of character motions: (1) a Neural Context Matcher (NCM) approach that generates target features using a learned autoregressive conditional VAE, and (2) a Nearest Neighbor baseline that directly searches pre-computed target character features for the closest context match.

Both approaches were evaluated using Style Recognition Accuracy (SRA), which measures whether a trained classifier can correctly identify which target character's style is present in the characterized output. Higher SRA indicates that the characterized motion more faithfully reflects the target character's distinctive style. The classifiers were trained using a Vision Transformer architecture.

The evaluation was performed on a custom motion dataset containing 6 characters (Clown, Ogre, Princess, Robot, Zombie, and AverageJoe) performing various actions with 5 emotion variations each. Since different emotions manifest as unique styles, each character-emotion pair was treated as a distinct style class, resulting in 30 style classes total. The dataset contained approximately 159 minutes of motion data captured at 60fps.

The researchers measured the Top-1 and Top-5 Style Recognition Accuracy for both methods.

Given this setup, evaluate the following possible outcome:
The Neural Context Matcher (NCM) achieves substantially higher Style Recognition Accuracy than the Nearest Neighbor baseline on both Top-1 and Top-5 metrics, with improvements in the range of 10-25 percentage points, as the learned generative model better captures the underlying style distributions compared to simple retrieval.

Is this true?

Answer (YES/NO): NO